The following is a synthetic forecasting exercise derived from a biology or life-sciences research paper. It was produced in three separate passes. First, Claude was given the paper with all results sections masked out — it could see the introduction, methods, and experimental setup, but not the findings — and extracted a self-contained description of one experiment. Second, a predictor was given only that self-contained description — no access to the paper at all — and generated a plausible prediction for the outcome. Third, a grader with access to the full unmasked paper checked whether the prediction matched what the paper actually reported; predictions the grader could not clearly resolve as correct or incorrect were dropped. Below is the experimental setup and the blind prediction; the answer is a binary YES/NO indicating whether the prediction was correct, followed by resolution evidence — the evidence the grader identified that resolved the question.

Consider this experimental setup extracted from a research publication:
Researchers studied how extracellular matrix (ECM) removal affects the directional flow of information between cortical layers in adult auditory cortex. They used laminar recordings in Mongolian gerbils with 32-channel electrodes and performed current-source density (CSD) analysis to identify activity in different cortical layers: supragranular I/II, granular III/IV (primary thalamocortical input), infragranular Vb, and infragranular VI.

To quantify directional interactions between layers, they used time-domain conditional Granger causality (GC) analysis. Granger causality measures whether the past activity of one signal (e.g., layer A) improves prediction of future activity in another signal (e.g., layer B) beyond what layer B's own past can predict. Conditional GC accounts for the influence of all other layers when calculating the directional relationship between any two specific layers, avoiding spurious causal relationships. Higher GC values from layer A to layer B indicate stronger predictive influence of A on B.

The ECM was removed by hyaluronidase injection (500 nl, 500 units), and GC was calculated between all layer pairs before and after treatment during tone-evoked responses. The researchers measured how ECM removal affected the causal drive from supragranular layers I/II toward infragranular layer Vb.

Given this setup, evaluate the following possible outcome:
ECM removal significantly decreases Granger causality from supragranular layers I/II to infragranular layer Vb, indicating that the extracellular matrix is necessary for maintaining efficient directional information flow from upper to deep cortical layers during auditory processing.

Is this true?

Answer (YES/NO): NO